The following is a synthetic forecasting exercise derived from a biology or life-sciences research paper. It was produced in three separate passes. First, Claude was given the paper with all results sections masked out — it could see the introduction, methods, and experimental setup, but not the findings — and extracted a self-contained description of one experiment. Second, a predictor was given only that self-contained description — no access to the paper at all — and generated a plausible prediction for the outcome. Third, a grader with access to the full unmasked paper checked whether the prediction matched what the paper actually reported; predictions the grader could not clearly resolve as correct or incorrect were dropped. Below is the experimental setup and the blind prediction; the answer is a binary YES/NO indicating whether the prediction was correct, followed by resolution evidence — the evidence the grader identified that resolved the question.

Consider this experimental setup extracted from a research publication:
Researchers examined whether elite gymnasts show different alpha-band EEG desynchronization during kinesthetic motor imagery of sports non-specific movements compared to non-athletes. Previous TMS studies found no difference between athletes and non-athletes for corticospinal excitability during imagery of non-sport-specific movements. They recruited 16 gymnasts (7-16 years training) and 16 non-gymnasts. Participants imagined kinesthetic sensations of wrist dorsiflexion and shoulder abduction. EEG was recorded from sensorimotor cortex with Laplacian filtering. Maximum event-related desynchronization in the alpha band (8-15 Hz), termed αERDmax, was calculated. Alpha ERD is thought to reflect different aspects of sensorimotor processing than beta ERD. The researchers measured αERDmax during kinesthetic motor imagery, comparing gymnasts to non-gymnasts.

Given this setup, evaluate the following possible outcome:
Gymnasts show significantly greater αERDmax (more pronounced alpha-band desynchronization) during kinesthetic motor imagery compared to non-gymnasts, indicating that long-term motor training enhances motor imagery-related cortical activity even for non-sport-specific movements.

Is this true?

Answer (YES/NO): YES